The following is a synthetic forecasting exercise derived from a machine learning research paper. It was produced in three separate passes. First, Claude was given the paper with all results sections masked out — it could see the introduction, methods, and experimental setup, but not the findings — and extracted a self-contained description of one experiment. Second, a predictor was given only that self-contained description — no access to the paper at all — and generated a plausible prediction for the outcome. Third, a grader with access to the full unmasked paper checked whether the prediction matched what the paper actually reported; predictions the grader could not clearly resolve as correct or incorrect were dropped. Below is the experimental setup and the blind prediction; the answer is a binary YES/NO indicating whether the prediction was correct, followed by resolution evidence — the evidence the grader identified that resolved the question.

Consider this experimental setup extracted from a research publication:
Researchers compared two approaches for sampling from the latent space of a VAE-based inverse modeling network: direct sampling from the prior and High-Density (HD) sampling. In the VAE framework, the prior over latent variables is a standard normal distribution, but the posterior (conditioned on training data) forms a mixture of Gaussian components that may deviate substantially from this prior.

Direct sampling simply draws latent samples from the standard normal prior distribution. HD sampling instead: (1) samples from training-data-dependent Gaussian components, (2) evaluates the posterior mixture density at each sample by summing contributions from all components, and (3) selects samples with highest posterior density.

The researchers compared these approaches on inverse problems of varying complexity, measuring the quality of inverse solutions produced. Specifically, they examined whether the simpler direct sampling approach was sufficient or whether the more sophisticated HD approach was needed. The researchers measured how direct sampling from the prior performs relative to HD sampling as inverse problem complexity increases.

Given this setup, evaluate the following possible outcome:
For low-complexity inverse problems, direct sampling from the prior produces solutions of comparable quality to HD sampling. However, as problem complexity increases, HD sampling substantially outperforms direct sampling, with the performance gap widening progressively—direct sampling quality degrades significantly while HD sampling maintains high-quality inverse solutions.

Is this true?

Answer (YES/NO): NO